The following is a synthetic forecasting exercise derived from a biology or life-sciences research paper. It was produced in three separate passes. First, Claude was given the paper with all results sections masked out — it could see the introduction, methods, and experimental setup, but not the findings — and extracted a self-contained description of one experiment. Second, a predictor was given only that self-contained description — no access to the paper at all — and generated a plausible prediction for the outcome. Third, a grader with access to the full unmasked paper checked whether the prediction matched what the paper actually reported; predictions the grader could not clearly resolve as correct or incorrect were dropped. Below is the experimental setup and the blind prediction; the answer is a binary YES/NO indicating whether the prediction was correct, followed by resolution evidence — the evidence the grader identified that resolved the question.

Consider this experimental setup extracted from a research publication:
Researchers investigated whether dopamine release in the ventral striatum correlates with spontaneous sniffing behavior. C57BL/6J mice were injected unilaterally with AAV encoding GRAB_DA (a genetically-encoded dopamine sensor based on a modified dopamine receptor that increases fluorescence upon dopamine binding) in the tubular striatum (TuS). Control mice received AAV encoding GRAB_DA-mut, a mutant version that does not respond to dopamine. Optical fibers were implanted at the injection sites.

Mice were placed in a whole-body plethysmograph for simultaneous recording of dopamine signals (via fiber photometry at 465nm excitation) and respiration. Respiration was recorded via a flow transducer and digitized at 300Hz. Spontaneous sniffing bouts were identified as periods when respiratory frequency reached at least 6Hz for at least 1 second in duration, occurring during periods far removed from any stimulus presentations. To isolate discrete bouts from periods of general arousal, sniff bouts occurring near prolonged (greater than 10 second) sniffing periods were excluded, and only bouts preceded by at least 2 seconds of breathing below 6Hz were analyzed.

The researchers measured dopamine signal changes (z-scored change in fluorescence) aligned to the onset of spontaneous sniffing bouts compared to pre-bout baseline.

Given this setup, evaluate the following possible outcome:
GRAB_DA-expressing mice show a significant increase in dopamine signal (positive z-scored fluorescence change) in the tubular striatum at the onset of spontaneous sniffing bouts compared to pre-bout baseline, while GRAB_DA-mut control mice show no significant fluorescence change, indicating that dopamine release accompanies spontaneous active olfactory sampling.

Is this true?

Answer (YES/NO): YES